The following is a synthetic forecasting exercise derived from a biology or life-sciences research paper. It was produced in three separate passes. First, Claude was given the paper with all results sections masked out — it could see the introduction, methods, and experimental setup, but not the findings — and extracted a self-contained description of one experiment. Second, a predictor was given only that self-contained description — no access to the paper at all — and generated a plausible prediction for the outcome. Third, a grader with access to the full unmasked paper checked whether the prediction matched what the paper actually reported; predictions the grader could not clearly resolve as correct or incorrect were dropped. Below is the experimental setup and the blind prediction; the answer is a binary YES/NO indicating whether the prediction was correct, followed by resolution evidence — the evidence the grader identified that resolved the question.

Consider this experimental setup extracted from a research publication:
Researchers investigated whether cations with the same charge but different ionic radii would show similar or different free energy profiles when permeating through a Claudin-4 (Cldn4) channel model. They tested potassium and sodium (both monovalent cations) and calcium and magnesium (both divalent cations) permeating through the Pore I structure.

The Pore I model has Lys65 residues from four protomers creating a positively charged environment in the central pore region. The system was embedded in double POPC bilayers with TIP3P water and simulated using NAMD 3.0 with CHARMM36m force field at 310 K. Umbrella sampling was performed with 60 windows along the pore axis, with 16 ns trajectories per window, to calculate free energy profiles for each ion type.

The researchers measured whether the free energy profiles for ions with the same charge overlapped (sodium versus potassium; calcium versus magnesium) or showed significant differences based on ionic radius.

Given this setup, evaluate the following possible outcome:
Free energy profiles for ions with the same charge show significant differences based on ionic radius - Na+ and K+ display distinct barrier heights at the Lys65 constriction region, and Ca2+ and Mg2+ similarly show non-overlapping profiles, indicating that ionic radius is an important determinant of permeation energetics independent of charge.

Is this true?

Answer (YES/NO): NO